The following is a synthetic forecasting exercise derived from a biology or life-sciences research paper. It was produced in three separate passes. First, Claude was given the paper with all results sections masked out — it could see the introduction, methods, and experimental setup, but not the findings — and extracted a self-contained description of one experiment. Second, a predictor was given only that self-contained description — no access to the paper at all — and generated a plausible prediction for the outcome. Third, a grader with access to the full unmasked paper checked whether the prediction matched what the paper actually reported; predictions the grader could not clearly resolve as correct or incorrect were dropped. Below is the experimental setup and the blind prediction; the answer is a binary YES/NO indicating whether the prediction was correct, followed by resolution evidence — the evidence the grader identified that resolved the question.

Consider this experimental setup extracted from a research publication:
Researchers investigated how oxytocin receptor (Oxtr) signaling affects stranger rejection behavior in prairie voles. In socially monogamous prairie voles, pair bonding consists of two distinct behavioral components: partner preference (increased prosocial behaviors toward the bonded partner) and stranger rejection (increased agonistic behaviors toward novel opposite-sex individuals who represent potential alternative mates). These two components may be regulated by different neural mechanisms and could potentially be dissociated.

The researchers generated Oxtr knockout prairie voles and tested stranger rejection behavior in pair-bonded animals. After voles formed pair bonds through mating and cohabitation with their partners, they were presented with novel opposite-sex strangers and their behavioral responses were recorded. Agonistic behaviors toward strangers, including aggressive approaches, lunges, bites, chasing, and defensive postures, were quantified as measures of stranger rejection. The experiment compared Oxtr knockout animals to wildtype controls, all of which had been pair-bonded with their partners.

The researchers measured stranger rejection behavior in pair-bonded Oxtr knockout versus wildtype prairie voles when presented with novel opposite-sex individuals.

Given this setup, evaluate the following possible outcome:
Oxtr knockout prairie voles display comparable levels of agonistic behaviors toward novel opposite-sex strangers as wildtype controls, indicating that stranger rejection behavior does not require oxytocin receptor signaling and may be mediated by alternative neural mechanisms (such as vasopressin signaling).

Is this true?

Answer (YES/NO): YES